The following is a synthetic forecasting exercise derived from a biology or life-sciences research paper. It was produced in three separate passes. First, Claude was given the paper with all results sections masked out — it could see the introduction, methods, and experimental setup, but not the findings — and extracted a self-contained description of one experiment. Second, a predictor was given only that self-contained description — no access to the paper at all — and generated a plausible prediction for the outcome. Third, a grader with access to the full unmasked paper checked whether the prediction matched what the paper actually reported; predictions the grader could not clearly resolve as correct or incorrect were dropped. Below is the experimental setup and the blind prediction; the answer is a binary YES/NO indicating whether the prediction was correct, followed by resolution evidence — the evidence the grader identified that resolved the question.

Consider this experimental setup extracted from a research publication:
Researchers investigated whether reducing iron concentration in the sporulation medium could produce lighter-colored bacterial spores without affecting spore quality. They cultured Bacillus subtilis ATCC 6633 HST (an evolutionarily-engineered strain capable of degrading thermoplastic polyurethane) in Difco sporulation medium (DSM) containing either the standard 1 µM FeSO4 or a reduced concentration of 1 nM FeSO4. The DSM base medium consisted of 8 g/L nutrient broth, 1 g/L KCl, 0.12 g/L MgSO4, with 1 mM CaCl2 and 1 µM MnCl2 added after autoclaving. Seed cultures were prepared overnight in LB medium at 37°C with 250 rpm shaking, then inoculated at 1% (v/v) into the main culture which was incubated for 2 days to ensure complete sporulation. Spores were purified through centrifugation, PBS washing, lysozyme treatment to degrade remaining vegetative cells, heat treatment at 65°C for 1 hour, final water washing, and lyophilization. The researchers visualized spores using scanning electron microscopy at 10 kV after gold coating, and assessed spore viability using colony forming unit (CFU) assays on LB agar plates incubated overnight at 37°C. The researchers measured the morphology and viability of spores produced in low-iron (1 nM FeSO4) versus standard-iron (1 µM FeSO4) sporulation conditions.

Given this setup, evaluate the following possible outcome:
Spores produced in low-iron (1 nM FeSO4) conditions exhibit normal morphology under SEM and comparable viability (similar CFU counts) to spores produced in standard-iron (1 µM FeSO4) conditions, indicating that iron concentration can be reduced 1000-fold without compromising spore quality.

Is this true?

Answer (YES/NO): NO